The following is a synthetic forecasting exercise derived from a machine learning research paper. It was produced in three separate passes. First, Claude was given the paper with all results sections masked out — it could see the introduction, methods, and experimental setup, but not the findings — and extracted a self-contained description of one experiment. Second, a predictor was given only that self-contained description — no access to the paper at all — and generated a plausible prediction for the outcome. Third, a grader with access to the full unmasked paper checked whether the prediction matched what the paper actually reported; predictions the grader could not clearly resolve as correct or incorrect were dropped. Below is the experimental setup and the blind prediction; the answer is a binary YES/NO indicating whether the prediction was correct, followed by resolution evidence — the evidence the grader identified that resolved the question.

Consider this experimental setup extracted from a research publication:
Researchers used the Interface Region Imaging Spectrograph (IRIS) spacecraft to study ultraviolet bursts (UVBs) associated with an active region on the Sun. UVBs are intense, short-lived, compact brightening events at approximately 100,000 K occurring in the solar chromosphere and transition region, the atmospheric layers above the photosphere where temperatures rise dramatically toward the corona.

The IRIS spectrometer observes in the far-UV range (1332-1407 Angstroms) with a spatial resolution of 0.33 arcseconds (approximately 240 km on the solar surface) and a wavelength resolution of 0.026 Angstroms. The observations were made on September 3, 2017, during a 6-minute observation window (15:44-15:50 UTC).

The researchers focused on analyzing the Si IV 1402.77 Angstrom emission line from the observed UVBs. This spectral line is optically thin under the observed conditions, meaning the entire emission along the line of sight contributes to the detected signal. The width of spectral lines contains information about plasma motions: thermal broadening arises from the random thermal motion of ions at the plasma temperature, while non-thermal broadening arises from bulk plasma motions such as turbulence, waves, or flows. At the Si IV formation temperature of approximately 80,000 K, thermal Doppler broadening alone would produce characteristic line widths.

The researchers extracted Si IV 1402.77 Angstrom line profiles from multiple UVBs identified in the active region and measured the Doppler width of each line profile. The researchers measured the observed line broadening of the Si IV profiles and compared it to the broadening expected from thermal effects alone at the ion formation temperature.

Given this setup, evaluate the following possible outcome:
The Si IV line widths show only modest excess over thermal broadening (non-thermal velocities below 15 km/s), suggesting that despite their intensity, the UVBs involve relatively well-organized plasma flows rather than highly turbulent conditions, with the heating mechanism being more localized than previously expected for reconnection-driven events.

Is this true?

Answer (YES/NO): NO